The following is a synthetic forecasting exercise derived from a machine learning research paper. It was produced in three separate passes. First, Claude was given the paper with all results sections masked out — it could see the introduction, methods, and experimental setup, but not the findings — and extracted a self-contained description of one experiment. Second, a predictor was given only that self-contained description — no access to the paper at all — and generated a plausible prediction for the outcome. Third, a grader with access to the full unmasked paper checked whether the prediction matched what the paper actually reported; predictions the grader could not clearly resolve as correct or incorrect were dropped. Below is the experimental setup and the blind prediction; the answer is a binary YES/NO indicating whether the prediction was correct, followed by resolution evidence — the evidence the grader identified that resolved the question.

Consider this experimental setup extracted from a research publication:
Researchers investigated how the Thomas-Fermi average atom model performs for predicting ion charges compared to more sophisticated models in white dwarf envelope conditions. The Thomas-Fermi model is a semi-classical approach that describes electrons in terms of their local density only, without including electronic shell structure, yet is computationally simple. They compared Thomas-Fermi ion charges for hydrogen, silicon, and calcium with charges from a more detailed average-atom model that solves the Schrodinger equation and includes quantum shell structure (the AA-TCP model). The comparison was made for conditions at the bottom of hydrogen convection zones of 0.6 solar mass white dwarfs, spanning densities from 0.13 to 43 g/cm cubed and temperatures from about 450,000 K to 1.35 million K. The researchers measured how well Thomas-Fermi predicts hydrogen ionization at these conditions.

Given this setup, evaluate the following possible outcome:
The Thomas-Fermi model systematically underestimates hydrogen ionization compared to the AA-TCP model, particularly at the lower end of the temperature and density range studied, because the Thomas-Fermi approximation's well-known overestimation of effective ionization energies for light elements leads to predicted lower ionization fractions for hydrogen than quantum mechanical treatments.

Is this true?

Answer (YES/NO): NO